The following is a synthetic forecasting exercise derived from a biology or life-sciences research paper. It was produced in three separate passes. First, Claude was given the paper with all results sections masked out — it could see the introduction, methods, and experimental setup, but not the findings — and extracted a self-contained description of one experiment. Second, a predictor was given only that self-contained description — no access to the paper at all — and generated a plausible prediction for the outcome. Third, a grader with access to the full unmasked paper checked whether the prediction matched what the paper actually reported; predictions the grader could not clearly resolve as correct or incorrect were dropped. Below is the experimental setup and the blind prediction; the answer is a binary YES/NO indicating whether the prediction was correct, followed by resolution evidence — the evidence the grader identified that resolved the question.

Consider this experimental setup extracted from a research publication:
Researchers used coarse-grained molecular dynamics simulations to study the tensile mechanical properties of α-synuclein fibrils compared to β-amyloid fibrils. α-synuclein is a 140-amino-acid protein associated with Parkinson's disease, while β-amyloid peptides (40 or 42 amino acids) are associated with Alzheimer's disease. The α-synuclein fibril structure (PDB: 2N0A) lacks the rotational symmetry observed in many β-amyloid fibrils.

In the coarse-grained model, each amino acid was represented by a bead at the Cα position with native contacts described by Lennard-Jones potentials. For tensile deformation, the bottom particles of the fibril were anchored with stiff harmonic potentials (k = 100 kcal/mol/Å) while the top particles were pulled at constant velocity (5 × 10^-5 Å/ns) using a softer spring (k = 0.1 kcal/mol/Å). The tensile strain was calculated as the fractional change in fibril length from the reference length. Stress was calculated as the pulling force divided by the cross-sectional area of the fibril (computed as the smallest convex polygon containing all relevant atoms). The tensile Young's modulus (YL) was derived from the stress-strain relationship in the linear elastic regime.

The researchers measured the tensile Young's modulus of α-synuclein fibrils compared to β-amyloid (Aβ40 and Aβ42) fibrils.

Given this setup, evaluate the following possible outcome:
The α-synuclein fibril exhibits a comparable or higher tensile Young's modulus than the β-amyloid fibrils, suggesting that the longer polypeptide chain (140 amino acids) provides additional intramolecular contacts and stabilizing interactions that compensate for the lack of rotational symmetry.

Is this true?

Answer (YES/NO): YES